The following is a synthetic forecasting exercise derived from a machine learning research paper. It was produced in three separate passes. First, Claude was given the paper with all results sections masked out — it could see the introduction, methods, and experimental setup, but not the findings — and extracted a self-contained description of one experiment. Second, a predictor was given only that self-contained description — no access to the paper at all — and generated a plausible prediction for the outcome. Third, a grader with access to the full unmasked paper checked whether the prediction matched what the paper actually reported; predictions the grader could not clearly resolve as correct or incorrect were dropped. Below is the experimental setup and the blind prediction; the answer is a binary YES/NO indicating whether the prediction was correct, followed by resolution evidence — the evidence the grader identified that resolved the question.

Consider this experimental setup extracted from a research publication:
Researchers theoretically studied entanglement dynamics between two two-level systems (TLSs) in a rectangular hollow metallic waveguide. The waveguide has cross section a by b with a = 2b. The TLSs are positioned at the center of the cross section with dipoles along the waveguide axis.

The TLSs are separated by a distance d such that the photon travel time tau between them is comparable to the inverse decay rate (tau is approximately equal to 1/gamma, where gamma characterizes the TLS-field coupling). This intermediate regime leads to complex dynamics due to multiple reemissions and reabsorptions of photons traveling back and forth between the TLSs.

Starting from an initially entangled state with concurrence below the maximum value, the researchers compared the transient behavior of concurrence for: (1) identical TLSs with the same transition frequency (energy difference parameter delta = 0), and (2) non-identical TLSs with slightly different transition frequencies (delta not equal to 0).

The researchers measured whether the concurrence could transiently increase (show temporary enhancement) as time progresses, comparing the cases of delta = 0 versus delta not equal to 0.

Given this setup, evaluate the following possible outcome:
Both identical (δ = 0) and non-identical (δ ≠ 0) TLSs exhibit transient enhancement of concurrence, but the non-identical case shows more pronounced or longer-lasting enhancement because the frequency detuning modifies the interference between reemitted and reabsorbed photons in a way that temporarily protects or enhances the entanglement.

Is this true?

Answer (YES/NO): NO